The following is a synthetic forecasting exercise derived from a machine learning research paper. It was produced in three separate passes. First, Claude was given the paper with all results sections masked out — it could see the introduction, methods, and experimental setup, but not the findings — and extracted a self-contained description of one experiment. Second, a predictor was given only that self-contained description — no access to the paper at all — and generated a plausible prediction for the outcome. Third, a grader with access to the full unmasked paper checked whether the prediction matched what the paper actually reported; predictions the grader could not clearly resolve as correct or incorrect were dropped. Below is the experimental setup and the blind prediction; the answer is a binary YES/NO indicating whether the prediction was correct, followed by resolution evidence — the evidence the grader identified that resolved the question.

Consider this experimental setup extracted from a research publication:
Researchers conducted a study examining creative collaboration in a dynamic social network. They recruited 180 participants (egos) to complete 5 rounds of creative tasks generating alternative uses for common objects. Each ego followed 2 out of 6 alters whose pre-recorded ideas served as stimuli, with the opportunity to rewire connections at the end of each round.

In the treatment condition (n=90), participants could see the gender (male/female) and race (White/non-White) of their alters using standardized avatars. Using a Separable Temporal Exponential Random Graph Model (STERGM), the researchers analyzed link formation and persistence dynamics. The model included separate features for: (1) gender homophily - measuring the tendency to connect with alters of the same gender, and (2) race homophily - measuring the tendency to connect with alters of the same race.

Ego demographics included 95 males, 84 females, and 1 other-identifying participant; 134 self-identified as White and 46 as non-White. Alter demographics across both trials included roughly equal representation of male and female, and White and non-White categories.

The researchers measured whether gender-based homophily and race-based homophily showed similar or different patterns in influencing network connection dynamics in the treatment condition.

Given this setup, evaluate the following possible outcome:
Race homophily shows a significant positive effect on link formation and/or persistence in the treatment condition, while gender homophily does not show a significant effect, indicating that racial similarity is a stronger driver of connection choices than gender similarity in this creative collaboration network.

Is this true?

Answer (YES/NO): NO